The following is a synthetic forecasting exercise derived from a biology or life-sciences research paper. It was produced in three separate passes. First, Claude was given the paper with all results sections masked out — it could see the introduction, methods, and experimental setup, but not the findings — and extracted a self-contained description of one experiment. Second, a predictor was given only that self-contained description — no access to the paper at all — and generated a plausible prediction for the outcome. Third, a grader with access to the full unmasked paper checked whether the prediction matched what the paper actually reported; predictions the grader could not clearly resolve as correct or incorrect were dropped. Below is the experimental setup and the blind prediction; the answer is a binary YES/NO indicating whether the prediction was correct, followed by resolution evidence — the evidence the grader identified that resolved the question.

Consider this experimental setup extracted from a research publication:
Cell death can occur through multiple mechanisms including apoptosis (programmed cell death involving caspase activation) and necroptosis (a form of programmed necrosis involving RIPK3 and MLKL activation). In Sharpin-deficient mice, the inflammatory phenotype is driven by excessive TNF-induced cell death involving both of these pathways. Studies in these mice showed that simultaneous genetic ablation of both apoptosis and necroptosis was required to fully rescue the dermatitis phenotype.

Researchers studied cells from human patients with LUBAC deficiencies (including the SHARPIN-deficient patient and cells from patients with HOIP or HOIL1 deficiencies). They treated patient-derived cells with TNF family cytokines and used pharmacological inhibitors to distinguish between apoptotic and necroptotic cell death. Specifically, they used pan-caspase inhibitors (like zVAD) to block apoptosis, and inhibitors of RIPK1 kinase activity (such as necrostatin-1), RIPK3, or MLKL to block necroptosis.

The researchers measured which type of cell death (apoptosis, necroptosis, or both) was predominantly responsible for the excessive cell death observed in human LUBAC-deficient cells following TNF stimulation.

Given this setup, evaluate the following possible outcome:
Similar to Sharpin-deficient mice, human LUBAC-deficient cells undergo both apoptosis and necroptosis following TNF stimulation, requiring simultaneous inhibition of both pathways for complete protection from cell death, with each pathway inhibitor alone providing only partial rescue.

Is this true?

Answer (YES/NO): NO